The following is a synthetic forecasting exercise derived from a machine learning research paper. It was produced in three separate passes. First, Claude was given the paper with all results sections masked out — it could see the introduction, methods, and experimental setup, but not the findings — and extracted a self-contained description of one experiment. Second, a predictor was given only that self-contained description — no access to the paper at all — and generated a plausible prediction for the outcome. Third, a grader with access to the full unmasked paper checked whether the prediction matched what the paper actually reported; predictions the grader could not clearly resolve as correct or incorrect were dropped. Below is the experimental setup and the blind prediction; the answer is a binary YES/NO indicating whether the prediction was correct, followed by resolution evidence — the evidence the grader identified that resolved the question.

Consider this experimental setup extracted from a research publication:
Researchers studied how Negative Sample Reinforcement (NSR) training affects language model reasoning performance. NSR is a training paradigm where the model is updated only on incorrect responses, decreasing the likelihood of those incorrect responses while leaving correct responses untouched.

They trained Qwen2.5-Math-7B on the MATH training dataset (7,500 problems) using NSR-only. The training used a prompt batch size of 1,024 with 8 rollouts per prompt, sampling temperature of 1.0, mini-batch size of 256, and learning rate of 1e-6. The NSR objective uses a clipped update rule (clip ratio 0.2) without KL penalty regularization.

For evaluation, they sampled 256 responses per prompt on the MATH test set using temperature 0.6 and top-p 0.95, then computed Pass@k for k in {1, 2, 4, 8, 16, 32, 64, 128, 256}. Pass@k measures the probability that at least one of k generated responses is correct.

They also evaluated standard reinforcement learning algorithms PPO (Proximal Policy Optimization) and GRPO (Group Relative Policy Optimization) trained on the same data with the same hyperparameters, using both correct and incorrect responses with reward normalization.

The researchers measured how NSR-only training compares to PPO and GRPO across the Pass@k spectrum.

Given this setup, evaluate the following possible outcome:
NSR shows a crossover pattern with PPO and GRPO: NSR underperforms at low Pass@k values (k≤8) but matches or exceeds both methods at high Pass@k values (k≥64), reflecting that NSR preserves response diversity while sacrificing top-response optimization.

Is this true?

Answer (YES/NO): NO